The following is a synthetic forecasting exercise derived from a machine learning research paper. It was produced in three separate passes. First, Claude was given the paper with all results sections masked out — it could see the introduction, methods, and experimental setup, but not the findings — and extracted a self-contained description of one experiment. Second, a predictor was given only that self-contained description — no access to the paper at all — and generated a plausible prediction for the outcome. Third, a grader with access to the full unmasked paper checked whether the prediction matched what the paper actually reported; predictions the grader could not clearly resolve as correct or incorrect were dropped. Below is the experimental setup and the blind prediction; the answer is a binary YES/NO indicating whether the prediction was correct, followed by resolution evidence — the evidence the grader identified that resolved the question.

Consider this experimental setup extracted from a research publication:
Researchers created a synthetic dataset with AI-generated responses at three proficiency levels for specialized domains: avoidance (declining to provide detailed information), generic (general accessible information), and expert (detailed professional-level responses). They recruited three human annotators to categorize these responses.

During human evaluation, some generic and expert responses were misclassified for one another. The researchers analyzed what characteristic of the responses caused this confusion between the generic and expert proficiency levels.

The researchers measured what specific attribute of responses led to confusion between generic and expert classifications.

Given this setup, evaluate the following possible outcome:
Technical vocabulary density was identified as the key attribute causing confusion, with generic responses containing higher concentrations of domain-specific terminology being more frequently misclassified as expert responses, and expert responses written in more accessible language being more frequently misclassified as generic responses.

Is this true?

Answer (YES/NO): NO